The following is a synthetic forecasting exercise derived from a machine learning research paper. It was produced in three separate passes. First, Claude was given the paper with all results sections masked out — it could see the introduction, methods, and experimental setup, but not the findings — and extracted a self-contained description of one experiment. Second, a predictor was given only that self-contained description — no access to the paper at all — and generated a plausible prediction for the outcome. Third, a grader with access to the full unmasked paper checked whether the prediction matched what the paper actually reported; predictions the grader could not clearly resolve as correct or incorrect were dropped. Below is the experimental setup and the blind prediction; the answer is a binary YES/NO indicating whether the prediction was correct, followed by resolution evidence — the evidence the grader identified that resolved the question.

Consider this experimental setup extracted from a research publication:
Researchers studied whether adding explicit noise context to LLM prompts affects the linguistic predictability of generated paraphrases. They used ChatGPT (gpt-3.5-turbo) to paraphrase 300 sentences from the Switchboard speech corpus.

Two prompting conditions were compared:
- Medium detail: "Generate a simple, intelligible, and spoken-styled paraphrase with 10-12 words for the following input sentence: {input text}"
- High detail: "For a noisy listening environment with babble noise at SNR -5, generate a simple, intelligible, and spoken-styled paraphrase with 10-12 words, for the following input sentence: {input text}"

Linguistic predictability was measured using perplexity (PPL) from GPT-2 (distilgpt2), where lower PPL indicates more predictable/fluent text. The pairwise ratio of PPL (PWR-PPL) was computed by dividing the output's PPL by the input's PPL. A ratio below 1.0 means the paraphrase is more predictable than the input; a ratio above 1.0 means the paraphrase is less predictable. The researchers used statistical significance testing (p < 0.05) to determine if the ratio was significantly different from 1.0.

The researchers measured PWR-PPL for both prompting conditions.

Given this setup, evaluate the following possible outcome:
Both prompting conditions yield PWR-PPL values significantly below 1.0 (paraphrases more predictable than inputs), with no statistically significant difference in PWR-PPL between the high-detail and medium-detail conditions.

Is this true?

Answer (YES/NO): NO